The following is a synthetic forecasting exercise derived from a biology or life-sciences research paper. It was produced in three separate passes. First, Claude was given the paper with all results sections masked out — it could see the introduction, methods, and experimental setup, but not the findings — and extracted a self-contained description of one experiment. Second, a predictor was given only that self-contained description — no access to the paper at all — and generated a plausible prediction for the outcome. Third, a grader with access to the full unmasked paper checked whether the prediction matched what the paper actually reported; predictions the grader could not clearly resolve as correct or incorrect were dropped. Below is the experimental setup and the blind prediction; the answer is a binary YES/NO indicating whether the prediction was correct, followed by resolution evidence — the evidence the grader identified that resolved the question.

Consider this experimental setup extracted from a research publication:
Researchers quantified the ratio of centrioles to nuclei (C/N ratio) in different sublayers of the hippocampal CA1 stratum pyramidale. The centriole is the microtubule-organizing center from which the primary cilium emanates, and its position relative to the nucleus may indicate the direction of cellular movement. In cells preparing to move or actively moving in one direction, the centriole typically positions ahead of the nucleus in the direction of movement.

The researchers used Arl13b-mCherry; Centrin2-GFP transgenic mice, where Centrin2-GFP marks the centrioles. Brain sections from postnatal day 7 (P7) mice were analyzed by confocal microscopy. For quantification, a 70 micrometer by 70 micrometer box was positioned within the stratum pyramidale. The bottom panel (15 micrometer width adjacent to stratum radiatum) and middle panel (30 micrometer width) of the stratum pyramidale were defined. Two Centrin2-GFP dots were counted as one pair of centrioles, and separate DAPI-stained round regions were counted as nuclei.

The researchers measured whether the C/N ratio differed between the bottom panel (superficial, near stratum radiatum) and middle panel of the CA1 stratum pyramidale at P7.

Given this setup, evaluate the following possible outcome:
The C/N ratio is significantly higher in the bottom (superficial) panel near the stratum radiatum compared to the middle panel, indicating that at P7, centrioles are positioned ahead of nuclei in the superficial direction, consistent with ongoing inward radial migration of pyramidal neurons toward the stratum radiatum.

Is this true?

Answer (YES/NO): NO